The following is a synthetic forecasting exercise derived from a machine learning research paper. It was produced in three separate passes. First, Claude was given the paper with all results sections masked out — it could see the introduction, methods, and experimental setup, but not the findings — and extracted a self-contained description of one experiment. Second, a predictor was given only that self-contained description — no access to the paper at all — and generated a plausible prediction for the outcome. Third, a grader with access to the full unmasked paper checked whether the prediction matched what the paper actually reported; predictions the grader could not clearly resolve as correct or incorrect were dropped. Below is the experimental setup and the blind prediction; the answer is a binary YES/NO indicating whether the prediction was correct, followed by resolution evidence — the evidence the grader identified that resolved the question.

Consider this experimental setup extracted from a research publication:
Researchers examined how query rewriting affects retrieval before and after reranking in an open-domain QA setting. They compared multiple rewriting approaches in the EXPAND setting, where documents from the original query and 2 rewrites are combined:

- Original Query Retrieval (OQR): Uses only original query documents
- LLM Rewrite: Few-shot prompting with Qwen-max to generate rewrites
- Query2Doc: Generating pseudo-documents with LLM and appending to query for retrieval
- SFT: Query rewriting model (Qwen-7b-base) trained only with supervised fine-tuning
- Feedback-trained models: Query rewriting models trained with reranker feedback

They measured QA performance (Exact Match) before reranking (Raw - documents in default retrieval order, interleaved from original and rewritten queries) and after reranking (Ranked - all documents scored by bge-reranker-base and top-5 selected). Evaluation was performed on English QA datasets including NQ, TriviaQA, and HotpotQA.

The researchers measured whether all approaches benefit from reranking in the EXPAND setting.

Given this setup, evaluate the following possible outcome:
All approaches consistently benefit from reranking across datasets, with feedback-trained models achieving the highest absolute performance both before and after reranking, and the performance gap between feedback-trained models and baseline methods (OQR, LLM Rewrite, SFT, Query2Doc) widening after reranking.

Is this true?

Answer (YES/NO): YES